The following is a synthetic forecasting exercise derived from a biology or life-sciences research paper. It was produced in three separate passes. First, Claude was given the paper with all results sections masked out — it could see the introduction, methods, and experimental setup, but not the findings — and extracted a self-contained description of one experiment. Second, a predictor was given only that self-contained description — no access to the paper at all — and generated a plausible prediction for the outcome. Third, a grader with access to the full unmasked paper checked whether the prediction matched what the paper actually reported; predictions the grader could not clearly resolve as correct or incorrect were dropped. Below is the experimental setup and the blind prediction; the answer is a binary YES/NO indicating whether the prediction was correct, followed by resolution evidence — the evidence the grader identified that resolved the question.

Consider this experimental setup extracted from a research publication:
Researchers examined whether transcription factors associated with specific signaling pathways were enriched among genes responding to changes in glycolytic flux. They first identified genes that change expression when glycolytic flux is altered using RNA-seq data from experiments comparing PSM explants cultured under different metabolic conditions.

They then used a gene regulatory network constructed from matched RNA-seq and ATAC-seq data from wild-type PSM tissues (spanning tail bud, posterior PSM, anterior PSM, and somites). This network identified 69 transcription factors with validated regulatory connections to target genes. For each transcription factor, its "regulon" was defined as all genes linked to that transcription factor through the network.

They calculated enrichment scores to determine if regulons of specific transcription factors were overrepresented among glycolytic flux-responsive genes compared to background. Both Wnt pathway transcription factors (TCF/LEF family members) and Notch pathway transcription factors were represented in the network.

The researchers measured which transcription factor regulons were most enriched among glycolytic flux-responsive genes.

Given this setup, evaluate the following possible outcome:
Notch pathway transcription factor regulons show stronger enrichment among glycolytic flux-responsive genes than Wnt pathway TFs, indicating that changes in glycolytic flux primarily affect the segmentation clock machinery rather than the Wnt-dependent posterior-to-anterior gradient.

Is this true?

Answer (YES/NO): NO